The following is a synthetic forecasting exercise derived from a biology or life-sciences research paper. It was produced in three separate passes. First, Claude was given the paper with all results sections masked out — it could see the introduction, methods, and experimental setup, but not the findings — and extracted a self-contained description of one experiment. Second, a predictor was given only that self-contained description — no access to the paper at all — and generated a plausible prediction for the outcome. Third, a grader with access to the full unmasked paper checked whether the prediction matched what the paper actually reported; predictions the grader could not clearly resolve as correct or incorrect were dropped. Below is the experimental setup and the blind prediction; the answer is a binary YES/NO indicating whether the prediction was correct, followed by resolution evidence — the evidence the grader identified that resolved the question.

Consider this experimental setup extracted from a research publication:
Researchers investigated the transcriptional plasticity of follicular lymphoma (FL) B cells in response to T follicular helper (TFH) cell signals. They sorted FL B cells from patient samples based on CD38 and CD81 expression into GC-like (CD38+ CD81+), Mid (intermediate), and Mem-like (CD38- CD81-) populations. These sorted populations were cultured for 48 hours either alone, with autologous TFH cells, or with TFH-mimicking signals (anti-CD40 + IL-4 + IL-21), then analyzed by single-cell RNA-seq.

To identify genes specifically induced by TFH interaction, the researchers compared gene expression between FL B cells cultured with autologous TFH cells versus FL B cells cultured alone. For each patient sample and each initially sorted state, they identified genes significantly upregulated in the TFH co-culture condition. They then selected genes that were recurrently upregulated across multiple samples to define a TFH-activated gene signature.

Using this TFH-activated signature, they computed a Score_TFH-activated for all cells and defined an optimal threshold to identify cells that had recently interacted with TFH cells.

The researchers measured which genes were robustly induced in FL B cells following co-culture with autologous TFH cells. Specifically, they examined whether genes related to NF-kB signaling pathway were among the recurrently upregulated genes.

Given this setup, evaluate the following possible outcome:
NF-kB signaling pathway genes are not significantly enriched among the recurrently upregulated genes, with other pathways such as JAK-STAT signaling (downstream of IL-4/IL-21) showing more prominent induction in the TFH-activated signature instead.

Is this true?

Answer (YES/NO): NO